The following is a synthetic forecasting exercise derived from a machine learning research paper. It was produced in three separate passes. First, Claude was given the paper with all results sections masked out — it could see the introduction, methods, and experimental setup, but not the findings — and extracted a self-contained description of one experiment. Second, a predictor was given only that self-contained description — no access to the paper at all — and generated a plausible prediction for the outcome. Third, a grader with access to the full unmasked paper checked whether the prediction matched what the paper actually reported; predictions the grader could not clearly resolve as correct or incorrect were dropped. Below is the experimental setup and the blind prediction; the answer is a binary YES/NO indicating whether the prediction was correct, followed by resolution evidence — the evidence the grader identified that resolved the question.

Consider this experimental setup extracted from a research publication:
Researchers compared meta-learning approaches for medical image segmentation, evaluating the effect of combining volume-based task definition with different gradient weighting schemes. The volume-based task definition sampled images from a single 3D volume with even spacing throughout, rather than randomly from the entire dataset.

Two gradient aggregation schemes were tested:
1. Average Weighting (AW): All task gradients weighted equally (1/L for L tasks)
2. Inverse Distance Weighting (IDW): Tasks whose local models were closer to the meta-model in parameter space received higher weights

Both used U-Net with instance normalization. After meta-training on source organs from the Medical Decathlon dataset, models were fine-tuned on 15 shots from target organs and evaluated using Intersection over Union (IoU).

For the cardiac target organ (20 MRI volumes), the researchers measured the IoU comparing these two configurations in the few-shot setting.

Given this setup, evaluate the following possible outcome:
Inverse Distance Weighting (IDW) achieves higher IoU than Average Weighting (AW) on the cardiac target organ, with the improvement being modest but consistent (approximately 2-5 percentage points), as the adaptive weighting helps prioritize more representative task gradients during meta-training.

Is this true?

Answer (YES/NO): NO